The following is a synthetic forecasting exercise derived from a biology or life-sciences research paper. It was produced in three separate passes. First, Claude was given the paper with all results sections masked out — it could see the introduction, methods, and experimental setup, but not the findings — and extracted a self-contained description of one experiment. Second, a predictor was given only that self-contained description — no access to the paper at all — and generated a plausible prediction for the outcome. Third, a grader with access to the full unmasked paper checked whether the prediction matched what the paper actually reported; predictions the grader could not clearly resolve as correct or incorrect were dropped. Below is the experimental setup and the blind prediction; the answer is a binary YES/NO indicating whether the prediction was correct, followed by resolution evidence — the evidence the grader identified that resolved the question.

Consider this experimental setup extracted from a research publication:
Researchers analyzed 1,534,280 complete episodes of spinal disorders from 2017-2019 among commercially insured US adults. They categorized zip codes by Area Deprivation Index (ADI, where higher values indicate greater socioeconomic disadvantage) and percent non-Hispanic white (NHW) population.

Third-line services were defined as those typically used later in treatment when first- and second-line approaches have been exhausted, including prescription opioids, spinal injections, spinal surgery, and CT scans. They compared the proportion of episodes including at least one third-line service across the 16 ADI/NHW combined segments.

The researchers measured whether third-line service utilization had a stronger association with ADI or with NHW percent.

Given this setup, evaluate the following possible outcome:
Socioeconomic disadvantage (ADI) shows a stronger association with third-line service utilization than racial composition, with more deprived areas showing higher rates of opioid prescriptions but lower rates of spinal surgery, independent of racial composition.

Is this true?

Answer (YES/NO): NO